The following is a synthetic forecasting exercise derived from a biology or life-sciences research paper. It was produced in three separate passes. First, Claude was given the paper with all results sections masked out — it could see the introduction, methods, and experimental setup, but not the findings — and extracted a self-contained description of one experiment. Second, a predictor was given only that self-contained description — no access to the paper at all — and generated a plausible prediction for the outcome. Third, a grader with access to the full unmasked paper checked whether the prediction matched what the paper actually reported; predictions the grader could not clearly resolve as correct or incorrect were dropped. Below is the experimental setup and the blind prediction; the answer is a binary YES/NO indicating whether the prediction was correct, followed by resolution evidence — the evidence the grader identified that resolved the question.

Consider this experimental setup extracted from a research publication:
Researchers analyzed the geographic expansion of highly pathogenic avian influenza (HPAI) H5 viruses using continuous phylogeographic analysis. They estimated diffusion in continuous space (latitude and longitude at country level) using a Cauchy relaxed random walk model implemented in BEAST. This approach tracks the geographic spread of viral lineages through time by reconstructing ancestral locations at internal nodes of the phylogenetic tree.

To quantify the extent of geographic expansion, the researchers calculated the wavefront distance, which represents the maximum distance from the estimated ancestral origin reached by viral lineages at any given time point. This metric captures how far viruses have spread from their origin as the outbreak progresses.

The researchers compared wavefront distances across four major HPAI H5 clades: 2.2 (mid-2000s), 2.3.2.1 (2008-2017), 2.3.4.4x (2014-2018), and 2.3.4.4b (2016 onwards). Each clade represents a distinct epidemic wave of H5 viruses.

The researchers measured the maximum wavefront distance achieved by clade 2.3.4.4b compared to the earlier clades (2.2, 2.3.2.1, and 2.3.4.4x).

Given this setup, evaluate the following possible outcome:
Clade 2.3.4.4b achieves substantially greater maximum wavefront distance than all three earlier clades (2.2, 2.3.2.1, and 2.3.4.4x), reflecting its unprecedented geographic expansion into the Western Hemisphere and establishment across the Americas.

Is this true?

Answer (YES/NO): NO